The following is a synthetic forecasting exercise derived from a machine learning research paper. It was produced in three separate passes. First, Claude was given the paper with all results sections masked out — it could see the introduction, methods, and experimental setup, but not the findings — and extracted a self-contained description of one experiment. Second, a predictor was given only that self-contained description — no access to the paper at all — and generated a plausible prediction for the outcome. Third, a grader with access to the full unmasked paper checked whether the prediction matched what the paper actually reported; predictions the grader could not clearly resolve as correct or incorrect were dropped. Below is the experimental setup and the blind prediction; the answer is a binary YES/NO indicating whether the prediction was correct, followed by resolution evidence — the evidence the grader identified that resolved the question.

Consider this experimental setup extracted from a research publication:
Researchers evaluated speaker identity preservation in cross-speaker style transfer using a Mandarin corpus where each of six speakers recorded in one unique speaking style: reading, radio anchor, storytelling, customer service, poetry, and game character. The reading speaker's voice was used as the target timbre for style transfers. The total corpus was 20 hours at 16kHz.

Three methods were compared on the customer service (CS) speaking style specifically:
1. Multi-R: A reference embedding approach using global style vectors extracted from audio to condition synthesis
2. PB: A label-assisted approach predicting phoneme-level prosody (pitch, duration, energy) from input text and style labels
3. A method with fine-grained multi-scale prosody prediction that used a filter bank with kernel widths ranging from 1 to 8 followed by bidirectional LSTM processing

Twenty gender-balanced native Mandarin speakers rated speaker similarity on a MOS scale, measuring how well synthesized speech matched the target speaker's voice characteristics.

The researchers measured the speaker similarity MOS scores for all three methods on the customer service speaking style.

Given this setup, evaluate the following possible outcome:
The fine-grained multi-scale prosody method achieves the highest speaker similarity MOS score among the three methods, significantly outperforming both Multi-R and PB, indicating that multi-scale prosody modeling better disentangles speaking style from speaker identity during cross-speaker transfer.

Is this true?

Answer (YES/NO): NO